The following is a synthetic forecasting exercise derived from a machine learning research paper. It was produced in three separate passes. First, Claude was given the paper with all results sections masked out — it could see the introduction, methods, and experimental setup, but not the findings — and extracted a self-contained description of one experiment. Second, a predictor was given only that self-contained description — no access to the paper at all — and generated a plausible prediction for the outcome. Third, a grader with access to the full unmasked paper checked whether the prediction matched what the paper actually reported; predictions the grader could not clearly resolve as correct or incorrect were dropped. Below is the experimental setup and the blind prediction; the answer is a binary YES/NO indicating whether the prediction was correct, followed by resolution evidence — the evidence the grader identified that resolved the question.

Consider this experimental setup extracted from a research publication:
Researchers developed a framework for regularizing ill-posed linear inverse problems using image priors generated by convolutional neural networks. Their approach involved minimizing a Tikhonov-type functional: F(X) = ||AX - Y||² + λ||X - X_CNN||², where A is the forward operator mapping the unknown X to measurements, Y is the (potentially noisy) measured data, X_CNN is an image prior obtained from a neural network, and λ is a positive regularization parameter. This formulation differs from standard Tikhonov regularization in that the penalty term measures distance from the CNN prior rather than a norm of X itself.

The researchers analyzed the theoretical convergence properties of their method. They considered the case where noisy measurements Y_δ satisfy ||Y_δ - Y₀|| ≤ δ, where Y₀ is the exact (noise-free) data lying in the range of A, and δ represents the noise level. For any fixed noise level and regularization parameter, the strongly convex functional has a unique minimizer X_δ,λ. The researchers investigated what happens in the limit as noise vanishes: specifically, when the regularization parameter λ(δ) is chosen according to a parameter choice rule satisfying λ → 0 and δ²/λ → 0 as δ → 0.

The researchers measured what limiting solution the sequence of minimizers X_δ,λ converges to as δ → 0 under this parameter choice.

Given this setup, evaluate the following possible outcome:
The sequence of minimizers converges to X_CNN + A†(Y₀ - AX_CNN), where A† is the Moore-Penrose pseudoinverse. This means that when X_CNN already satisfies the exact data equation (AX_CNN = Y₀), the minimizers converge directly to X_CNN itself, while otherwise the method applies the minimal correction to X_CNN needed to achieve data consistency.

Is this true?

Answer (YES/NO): NO